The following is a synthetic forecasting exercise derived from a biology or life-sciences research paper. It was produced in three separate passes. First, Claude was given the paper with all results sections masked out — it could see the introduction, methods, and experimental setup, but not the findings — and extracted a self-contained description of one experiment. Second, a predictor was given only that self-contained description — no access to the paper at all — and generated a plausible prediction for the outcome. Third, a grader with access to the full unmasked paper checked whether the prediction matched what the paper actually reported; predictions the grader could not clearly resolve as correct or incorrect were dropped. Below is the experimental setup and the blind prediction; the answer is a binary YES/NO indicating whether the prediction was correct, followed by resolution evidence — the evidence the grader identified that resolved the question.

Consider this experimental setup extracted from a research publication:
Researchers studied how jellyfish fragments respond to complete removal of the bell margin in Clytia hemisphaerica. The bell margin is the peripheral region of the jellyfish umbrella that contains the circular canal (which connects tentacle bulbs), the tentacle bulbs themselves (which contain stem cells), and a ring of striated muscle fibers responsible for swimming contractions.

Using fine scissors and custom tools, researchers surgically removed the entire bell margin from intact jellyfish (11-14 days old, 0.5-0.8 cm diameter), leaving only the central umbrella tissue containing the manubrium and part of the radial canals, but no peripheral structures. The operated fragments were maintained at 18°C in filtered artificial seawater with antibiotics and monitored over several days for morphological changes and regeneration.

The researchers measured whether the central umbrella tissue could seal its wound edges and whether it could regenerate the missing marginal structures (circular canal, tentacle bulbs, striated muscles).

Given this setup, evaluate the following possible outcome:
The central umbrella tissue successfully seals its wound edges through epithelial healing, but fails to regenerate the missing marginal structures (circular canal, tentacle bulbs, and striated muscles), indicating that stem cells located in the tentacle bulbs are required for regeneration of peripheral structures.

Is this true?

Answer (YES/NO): NO